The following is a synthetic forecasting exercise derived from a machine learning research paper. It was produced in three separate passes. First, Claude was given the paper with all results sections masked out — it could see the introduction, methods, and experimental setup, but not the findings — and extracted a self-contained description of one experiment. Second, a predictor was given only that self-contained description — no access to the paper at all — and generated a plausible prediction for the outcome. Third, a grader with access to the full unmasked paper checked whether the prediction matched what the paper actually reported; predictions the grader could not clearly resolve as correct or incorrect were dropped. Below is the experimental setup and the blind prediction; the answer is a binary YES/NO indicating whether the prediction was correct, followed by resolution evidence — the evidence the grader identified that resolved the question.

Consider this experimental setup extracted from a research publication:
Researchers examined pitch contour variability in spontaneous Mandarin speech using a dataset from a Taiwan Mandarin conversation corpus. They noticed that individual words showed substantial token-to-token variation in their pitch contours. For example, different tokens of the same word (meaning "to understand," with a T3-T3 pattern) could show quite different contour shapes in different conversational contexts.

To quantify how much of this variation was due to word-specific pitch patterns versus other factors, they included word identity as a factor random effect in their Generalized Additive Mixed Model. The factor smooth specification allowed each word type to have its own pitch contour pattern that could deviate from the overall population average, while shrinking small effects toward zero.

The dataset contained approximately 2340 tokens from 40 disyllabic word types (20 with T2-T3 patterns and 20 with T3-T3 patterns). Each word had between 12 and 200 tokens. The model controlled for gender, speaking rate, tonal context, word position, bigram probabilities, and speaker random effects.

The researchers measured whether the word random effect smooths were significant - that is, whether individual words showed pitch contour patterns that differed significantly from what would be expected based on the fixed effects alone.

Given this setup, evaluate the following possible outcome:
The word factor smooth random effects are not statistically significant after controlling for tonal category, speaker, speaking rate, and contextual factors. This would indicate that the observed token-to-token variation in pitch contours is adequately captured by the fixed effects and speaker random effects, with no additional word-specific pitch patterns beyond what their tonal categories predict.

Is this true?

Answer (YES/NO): NO